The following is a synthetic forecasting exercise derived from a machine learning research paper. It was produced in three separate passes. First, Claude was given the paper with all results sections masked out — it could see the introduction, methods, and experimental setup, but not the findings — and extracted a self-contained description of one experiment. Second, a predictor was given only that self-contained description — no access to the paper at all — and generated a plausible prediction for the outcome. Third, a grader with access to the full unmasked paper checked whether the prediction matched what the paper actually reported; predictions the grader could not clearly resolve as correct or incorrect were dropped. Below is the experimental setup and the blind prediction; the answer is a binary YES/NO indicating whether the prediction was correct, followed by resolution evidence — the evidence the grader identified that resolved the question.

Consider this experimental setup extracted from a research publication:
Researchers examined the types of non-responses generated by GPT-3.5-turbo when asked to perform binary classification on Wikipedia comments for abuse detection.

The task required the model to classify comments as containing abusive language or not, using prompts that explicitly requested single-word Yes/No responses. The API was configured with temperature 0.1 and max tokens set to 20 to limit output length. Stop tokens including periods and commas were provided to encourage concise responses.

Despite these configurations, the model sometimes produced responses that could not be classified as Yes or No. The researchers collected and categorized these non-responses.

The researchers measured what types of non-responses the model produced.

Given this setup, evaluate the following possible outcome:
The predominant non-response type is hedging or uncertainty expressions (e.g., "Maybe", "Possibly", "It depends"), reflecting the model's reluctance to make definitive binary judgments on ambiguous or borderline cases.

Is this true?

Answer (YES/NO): NO